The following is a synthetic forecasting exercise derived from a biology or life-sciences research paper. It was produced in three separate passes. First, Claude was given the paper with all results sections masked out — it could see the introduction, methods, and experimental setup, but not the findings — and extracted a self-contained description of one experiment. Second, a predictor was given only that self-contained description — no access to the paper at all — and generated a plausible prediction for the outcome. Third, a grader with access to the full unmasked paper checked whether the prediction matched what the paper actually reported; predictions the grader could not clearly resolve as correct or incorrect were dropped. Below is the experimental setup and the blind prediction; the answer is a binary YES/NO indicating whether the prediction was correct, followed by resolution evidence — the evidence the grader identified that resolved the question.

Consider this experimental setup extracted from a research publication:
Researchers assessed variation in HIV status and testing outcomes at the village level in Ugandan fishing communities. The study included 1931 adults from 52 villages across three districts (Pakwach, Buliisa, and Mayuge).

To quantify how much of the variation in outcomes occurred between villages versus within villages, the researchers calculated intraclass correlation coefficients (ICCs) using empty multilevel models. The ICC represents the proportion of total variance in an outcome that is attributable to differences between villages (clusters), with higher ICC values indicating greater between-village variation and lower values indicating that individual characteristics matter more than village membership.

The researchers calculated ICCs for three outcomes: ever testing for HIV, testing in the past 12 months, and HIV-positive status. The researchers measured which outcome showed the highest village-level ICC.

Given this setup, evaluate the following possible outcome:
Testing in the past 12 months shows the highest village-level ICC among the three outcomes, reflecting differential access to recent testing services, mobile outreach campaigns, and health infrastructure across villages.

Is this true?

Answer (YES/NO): YES